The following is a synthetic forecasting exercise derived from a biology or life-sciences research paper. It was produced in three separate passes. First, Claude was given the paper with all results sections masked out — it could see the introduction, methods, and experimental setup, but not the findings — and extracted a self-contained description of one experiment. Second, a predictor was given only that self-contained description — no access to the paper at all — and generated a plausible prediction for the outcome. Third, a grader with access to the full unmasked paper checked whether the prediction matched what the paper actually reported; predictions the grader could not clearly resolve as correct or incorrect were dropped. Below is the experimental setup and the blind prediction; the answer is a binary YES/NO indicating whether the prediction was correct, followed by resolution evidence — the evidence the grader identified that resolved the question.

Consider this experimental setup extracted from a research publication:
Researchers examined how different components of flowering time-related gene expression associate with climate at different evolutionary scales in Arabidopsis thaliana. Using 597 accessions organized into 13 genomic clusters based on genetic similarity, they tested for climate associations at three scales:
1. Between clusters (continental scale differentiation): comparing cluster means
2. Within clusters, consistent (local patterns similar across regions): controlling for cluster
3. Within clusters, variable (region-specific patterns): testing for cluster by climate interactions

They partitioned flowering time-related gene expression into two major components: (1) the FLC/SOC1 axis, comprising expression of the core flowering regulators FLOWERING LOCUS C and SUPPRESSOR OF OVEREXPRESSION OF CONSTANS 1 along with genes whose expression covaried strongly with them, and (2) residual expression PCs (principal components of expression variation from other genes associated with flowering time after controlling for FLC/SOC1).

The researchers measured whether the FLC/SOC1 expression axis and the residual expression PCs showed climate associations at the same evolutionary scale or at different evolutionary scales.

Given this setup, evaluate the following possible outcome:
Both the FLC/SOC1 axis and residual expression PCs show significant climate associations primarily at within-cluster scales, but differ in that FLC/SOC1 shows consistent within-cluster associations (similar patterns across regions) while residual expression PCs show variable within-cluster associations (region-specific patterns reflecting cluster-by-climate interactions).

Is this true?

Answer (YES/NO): NO